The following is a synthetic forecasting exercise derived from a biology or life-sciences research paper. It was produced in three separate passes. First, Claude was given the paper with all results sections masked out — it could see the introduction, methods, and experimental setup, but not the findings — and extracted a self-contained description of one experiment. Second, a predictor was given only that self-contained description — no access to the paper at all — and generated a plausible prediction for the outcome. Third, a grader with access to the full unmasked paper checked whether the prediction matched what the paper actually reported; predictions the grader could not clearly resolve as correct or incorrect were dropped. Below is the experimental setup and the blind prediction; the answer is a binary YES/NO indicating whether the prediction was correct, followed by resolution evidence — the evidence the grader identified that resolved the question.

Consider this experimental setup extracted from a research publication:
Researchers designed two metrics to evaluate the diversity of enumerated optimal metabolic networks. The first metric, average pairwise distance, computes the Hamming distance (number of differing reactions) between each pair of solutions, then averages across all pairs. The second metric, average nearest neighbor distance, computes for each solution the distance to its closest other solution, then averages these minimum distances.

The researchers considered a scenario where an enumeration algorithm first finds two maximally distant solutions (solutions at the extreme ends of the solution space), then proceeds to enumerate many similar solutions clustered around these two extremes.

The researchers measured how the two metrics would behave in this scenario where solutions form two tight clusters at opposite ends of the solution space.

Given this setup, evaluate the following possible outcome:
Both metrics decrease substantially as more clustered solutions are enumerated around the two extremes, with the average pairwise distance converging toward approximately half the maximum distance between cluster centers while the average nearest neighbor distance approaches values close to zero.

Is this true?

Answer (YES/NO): NO